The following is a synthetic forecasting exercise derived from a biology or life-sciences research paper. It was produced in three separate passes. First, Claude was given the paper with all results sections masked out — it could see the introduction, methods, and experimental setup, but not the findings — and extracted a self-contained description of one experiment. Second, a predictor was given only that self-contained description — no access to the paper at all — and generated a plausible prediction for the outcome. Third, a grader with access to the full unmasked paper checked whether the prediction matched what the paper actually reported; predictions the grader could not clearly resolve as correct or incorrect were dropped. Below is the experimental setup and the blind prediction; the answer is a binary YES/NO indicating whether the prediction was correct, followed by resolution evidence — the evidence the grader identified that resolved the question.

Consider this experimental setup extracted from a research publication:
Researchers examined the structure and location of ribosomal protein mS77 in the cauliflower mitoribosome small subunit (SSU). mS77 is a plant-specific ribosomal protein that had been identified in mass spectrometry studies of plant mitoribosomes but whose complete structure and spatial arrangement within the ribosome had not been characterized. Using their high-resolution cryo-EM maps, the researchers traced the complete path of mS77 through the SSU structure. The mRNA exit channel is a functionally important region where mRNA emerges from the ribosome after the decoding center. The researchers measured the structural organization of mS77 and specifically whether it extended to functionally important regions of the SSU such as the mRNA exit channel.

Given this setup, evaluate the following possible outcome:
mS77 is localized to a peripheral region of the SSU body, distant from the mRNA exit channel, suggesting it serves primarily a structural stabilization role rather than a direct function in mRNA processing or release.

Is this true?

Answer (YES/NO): NO